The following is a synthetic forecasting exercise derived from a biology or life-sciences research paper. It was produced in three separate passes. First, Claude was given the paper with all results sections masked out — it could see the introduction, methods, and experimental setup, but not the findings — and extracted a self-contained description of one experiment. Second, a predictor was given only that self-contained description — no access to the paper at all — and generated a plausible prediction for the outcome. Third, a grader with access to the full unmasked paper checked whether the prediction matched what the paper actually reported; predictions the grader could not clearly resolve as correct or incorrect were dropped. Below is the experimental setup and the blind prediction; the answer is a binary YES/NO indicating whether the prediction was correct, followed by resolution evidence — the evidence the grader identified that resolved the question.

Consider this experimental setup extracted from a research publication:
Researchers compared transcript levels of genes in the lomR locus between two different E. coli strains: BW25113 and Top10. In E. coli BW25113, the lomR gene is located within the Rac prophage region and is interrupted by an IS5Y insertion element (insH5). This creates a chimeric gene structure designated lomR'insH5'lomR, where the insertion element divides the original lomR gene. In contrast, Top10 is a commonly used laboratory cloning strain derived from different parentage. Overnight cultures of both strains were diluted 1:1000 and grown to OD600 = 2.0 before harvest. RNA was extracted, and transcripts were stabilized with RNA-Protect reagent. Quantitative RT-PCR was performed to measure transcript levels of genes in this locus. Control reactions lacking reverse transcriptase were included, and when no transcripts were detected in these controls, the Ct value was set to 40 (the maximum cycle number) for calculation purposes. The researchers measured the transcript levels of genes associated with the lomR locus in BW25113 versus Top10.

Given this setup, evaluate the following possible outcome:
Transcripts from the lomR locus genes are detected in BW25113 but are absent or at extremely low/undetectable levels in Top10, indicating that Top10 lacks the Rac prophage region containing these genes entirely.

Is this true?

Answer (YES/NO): NO